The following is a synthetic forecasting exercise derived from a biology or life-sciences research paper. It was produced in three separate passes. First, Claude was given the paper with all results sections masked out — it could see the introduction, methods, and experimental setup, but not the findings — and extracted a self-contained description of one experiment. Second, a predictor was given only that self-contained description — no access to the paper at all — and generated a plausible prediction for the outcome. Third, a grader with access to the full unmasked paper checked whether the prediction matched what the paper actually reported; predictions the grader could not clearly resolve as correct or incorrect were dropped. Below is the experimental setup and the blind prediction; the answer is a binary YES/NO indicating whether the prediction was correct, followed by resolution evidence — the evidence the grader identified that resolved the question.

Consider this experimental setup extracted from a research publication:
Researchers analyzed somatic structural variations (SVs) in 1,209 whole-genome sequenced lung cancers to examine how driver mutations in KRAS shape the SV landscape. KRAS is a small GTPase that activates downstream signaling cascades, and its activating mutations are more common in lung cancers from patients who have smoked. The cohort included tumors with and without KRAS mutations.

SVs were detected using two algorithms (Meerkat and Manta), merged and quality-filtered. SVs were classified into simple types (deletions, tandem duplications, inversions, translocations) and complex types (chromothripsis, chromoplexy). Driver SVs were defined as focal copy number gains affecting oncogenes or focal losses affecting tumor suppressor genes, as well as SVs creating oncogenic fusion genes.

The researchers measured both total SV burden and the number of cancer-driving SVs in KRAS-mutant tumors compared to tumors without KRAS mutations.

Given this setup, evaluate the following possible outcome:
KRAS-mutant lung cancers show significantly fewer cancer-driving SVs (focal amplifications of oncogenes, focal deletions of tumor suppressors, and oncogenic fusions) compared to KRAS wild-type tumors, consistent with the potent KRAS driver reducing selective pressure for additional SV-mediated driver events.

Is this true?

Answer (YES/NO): YES